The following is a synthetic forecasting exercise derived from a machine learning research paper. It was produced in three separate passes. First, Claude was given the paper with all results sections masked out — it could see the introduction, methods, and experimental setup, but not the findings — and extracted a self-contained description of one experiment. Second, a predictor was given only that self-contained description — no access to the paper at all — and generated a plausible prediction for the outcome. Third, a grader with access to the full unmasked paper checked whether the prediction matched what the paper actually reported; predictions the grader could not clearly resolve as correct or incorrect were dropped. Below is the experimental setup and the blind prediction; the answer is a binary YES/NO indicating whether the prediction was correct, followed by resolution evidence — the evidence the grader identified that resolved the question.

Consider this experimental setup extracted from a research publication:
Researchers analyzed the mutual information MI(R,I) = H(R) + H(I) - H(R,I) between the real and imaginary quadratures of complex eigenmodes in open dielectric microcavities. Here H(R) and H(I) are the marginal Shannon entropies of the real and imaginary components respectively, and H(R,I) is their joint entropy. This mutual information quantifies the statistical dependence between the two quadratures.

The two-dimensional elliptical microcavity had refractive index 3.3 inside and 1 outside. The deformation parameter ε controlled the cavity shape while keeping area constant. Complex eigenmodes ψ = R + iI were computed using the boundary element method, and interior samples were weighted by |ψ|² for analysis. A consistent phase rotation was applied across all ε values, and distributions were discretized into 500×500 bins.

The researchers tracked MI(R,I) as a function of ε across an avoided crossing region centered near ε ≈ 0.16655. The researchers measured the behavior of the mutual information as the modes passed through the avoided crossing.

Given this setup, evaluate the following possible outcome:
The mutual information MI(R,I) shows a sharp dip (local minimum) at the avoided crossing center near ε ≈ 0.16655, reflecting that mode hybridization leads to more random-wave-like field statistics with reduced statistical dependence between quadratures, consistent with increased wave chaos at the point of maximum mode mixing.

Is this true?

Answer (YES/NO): NO